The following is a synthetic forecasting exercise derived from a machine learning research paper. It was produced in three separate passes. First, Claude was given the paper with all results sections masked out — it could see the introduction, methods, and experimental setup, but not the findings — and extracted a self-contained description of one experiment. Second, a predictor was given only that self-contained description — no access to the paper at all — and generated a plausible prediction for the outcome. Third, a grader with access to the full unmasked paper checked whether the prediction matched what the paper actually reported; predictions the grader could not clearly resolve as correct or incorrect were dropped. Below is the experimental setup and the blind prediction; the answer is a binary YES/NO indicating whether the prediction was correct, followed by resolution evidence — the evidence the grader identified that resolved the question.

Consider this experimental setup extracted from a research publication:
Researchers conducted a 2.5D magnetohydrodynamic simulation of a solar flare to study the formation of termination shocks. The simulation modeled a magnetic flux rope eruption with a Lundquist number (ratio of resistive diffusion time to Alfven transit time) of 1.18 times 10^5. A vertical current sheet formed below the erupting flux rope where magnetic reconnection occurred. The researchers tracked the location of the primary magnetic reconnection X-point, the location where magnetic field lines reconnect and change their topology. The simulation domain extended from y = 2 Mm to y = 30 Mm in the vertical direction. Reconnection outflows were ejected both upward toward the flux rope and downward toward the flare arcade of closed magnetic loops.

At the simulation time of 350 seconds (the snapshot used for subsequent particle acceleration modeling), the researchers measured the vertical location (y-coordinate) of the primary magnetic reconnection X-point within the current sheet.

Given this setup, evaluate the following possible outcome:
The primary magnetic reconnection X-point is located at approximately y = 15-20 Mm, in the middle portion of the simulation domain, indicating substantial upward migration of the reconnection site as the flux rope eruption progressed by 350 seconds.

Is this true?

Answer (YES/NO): YES